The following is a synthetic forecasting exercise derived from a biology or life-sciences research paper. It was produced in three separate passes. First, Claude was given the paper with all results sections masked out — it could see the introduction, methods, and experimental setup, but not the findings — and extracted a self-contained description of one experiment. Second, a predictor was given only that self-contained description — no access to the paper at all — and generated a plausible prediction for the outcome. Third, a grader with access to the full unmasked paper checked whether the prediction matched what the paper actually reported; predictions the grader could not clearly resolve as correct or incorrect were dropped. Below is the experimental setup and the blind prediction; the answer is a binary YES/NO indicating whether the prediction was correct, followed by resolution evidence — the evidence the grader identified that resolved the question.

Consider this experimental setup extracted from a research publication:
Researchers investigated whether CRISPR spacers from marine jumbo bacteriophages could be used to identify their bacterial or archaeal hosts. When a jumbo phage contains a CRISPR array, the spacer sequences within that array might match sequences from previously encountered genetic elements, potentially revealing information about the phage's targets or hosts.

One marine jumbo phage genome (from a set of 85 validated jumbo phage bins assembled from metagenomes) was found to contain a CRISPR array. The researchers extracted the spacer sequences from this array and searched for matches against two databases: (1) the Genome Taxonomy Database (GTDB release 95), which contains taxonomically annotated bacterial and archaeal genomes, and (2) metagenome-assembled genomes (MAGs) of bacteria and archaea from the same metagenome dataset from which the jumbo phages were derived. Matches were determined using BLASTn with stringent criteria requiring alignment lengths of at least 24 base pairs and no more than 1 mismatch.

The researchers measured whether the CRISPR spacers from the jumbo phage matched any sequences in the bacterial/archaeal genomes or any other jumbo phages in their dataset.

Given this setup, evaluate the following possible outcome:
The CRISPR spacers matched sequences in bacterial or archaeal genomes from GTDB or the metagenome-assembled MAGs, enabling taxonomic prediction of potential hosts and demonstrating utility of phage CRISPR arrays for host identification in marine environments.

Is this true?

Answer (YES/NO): NO